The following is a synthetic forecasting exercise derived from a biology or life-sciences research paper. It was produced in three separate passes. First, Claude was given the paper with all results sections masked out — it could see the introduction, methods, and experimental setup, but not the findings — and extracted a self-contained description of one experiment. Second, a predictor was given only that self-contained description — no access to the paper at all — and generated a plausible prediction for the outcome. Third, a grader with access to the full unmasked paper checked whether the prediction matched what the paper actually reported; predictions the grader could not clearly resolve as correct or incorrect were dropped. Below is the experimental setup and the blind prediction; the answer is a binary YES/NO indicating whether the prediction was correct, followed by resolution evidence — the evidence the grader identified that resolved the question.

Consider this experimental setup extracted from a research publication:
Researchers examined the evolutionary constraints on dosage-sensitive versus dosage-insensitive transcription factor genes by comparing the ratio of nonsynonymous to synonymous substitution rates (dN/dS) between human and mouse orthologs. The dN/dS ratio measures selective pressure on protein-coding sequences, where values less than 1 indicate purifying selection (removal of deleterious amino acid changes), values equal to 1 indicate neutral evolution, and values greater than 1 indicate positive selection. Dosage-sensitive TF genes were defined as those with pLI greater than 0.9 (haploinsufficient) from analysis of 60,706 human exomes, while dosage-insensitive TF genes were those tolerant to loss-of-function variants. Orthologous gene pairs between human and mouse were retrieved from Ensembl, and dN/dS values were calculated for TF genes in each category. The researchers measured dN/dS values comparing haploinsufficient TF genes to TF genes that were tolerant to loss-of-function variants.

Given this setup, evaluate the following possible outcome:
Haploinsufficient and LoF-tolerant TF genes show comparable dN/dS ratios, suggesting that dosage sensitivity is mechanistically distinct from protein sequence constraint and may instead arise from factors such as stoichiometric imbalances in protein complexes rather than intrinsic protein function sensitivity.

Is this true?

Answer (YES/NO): NO